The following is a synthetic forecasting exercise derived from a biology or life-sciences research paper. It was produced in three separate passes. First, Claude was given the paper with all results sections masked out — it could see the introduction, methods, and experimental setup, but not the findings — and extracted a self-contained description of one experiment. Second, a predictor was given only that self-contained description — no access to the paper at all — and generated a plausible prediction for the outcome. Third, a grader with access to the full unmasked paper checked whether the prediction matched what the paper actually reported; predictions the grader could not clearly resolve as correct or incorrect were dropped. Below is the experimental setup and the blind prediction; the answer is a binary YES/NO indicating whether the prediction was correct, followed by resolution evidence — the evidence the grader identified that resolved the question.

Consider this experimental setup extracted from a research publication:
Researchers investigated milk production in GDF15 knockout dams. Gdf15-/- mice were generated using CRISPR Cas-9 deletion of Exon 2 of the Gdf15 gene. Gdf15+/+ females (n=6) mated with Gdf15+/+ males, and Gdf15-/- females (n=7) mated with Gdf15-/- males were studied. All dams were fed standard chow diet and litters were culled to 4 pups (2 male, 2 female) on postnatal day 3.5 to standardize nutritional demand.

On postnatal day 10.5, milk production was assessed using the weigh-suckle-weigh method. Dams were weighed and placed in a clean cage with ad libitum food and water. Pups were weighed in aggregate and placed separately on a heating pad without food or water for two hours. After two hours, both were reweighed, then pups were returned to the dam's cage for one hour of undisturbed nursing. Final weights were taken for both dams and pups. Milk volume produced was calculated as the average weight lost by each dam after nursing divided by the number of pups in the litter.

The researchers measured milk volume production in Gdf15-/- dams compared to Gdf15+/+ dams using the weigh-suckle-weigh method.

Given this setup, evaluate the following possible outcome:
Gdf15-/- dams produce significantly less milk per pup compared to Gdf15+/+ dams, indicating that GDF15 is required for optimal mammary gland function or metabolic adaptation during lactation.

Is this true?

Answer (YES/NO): NO